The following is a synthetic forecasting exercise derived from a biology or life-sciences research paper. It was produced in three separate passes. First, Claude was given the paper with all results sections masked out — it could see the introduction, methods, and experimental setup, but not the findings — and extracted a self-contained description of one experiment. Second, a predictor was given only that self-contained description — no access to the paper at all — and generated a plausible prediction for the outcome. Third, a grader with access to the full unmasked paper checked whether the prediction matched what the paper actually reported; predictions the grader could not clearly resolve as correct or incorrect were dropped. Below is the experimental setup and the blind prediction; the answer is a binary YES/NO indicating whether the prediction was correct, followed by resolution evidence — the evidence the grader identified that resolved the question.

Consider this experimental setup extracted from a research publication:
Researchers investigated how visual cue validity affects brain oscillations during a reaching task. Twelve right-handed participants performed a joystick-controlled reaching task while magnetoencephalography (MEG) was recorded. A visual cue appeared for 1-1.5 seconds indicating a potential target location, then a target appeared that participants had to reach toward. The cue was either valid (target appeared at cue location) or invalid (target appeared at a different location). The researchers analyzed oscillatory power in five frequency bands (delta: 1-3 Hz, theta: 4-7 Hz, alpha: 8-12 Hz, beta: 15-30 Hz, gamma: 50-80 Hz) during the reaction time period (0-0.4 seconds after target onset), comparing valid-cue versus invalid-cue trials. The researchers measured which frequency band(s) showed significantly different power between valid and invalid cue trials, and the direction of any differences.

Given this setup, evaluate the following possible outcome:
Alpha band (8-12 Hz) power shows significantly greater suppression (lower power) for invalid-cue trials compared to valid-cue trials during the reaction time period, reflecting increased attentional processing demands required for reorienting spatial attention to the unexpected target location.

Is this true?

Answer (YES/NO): NO